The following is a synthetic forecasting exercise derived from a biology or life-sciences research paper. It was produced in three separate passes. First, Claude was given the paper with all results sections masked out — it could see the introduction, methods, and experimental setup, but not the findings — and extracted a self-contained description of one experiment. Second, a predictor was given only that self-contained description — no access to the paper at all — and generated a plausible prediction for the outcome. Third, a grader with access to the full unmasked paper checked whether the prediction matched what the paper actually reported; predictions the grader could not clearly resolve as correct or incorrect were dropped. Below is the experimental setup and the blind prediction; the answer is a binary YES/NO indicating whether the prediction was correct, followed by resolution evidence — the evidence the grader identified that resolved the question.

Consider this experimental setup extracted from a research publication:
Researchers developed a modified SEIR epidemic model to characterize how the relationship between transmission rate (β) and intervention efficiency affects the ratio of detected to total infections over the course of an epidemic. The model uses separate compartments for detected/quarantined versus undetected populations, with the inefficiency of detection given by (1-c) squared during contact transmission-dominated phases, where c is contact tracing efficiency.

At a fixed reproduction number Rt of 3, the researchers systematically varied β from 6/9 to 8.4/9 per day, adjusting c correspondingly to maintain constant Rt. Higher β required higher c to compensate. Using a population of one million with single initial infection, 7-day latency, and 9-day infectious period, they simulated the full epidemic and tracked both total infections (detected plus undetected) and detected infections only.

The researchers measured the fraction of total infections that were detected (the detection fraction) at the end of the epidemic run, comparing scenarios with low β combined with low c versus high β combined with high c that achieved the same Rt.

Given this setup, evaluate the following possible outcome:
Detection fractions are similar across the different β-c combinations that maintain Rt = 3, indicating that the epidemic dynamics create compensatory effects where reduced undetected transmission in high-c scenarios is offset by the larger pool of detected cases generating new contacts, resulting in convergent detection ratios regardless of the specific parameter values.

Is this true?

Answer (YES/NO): NO